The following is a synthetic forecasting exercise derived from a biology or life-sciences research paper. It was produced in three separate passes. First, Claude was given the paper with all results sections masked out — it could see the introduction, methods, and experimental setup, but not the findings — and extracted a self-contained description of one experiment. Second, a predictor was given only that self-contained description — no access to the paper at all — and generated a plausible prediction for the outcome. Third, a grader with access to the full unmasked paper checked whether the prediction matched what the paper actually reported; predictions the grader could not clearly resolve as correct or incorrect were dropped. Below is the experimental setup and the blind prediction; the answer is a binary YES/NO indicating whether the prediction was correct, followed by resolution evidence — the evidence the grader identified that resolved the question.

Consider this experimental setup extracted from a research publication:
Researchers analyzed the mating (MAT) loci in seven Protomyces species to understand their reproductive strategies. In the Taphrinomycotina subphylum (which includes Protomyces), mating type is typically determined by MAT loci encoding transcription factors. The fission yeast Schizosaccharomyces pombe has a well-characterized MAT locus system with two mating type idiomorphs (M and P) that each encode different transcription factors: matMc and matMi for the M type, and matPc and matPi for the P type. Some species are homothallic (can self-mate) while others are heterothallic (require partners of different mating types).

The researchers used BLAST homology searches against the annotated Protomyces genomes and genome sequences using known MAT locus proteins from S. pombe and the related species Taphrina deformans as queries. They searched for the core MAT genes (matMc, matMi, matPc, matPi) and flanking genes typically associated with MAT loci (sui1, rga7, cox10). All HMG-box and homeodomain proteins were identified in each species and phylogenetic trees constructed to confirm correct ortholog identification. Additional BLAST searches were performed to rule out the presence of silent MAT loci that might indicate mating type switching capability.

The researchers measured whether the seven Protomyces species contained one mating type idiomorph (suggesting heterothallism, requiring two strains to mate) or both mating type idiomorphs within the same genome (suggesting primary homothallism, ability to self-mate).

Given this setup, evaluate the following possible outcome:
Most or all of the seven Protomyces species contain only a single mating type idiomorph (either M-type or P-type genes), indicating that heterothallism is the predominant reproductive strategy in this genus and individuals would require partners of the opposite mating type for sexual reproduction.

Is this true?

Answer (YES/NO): YES